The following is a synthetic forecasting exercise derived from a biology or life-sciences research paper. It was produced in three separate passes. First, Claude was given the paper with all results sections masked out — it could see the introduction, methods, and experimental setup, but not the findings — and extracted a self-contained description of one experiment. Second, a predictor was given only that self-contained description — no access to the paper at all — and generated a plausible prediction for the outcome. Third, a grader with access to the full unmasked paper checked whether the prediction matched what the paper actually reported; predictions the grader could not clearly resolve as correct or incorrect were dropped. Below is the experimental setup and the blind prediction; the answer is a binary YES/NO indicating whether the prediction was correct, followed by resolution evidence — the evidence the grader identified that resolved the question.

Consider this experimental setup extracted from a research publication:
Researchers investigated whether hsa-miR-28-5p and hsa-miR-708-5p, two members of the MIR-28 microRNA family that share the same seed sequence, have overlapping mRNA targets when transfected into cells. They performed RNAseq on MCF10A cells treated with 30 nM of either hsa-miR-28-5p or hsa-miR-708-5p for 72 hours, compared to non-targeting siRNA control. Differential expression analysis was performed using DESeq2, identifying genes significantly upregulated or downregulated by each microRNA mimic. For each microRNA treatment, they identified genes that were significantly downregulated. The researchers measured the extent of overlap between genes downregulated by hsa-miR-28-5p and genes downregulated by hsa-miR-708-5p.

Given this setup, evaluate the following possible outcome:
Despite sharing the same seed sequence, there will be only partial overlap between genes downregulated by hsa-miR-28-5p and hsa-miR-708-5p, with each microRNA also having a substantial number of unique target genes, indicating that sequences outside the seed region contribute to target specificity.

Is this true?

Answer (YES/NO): NO